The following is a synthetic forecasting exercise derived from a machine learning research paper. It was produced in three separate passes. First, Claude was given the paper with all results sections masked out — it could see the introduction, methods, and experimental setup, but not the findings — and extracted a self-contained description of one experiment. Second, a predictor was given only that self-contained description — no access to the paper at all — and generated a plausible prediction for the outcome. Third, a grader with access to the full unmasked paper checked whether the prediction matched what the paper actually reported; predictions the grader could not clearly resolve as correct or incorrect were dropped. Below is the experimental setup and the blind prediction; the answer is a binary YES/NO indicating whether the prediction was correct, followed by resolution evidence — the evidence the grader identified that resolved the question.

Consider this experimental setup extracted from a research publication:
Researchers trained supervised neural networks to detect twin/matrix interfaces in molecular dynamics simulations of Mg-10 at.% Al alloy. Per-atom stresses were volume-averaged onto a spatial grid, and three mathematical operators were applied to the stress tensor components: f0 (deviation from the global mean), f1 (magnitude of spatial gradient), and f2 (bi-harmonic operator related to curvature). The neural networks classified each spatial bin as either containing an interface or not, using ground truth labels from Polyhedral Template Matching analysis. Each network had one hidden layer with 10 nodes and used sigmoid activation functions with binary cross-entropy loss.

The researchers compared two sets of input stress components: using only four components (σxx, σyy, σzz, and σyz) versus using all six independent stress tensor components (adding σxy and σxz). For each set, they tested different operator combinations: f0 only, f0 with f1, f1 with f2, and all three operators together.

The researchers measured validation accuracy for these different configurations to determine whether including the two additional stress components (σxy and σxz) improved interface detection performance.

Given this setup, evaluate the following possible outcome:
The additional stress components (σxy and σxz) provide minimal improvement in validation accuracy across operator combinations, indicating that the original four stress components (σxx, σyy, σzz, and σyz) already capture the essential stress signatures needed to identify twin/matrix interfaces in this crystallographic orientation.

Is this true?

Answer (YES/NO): YES